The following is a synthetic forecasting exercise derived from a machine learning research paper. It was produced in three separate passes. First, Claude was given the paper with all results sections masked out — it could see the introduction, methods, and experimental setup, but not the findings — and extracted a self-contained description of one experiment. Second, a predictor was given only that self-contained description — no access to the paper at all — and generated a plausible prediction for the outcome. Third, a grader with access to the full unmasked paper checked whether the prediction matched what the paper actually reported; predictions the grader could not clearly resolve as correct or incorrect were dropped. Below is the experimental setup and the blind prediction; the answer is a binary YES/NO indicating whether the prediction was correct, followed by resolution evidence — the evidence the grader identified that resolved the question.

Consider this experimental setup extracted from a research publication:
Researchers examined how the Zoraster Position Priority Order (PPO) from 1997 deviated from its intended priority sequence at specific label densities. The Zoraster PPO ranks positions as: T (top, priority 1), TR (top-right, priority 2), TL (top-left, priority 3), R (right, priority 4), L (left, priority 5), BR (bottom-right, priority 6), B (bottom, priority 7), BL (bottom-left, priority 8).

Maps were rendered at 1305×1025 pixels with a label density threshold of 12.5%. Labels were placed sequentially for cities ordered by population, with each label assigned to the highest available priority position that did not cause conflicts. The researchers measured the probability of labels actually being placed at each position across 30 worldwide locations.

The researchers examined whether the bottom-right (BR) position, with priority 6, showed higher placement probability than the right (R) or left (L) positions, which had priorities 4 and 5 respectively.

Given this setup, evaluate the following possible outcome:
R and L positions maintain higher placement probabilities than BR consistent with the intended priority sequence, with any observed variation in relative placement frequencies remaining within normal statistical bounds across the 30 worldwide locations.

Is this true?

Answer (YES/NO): NO